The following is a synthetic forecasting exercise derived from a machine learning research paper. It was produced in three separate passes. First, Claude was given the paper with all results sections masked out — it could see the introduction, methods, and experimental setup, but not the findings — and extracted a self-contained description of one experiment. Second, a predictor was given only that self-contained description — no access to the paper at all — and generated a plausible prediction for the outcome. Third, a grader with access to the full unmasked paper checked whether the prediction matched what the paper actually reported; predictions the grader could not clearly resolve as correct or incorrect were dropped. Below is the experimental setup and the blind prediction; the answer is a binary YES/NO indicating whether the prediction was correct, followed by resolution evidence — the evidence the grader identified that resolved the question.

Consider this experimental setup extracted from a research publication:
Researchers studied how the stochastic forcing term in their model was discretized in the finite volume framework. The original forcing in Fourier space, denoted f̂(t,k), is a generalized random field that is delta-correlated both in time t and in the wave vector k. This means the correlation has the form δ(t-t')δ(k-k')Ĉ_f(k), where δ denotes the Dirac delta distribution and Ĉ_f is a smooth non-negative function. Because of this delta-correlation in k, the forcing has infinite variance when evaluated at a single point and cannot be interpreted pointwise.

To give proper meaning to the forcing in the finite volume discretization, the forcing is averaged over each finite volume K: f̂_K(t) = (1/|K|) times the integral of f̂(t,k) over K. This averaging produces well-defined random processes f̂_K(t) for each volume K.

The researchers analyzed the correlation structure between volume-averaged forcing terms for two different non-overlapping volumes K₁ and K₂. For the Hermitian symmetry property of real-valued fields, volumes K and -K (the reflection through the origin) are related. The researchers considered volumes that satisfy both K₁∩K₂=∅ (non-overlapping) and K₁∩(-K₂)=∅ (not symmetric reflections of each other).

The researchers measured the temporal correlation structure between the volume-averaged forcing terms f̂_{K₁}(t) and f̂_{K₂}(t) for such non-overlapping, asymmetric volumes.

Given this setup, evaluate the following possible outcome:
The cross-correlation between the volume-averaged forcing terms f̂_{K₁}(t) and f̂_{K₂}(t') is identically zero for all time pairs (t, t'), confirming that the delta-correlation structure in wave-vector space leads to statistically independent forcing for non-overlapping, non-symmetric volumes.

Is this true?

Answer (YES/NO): YES